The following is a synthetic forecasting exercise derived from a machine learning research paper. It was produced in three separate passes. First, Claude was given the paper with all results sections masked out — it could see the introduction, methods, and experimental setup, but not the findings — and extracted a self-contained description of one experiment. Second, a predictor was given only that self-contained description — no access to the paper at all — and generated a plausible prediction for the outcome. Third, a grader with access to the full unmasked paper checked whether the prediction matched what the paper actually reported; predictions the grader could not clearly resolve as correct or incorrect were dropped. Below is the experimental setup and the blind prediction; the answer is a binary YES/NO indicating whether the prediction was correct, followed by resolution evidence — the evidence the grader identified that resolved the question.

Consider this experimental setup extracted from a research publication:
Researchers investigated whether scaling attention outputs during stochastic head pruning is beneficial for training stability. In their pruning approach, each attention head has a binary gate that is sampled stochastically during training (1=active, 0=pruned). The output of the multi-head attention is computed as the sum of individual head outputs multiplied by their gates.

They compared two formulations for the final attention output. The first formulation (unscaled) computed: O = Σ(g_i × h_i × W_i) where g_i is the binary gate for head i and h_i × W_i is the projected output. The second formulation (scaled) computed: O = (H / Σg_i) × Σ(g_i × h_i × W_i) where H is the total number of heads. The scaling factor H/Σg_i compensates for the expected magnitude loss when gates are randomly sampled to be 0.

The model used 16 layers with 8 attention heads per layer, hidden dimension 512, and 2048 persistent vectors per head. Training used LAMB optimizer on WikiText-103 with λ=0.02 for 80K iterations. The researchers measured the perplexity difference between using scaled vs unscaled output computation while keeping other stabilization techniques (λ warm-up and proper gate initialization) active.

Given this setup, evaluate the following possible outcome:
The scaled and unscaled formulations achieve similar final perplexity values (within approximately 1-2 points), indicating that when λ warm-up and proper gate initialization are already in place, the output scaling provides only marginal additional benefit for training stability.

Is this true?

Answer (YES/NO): NO